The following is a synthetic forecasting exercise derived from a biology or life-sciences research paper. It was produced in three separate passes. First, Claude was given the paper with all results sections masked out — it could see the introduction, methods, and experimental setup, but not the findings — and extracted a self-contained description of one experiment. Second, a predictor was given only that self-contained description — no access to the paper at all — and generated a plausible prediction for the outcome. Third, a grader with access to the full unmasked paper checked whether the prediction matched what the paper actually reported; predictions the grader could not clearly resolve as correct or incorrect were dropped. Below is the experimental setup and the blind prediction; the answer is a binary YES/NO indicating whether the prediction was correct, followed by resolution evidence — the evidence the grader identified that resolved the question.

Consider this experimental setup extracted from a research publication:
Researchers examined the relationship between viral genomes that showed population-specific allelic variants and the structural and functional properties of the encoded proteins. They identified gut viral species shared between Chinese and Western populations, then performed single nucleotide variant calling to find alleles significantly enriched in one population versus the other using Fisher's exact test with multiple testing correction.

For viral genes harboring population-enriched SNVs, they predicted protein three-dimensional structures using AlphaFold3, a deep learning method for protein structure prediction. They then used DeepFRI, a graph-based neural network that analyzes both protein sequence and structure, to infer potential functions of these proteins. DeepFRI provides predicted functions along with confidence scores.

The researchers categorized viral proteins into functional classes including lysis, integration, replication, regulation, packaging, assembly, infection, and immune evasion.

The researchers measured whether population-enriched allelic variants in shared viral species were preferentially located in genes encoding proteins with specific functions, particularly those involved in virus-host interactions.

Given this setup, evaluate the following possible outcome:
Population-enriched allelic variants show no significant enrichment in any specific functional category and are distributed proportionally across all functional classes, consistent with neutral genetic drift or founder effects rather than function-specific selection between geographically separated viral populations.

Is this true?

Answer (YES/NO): NO